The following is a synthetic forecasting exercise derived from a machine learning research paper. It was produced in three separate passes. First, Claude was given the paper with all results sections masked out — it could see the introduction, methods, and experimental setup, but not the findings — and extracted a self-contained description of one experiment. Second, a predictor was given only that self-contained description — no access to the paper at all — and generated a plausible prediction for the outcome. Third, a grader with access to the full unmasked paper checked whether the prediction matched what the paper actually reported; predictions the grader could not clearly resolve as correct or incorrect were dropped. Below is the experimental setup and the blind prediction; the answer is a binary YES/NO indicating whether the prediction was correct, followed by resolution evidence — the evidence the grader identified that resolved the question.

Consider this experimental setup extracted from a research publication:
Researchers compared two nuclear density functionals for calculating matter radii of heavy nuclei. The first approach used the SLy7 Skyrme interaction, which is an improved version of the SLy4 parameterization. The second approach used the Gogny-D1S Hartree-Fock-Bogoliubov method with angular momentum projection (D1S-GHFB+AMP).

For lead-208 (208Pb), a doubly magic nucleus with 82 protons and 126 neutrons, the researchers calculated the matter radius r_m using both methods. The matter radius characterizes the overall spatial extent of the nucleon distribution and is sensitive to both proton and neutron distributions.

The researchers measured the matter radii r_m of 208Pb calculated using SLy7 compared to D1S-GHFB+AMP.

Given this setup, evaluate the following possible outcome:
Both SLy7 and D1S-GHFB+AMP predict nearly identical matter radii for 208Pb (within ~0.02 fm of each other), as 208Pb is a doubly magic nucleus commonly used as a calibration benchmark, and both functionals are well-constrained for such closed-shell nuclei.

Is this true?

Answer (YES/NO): YES